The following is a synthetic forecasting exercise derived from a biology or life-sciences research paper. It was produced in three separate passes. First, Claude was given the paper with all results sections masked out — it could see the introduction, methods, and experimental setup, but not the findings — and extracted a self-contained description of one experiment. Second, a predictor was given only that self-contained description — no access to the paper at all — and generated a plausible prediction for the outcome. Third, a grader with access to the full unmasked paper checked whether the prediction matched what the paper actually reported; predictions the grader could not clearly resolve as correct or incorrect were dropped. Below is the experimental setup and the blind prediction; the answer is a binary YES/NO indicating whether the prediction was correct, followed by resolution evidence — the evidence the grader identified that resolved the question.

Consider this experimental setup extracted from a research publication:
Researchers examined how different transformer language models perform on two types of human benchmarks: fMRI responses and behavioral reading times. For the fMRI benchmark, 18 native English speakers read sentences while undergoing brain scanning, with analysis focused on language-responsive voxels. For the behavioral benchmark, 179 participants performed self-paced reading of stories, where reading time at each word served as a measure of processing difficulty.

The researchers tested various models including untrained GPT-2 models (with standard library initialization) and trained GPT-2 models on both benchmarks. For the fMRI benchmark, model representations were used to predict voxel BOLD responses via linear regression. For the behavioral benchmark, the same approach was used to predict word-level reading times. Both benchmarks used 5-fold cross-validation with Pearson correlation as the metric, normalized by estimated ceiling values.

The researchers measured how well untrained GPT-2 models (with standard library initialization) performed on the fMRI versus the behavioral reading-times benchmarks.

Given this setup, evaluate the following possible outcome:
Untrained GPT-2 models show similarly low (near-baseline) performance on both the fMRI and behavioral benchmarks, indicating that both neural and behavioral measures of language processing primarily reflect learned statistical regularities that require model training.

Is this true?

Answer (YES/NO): NO